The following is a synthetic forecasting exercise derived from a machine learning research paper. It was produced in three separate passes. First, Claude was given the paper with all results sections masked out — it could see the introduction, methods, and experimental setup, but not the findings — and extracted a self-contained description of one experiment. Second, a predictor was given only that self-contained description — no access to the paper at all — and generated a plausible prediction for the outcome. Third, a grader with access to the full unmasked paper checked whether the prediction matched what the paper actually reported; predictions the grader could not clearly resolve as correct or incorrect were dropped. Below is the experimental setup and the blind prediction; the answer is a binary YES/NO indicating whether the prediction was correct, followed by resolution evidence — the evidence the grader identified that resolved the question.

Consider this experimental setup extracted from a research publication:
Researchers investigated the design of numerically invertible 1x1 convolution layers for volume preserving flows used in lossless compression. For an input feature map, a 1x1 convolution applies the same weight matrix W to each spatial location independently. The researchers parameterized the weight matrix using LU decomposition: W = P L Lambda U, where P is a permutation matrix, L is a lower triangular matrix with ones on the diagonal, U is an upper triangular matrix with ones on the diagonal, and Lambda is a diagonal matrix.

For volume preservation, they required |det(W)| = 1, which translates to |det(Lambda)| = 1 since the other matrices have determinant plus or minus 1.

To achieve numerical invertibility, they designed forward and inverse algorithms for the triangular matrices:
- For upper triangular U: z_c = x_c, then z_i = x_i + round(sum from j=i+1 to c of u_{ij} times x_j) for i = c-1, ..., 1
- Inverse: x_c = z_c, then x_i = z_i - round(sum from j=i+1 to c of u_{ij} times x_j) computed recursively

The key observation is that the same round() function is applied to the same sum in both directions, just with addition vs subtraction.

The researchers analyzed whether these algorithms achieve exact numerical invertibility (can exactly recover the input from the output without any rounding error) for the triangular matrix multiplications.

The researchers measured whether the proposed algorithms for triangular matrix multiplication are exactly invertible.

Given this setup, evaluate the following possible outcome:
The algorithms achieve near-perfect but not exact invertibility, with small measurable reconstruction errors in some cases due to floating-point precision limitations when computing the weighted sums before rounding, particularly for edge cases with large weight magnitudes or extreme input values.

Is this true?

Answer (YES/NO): NO